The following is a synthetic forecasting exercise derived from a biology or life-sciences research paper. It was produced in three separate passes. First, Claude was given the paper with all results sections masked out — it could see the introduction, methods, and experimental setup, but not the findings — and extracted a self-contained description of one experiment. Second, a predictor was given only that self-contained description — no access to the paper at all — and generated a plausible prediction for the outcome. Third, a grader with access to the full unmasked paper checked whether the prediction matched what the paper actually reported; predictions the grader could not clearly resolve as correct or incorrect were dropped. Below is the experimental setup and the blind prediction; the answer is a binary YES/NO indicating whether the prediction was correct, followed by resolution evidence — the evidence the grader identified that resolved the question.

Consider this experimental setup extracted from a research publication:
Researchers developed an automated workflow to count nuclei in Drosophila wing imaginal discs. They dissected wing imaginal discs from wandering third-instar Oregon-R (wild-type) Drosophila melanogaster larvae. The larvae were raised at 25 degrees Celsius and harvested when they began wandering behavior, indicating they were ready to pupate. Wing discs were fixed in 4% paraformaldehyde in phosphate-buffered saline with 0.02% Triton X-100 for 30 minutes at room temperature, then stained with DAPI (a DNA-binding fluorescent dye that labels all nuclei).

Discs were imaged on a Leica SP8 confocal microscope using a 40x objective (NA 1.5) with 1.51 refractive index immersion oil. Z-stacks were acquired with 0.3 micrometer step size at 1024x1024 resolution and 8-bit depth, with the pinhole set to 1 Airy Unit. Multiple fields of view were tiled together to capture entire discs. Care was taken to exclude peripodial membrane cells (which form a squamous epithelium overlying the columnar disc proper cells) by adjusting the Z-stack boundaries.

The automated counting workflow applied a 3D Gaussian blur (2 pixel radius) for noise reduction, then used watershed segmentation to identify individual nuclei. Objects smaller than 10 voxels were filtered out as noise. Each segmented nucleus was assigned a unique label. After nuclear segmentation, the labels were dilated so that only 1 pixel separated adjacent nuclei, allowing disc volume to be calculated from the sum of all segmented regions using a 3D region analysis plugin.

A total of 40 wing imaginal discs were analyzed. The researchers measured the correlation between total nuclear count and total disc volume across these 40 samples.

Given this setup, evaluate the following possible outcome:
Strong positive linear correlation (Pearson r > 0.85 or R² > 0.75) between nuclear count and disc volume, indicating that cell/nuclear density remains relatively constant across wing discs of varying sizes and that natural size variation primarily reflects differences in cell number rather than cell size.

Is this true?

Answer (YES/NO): YES